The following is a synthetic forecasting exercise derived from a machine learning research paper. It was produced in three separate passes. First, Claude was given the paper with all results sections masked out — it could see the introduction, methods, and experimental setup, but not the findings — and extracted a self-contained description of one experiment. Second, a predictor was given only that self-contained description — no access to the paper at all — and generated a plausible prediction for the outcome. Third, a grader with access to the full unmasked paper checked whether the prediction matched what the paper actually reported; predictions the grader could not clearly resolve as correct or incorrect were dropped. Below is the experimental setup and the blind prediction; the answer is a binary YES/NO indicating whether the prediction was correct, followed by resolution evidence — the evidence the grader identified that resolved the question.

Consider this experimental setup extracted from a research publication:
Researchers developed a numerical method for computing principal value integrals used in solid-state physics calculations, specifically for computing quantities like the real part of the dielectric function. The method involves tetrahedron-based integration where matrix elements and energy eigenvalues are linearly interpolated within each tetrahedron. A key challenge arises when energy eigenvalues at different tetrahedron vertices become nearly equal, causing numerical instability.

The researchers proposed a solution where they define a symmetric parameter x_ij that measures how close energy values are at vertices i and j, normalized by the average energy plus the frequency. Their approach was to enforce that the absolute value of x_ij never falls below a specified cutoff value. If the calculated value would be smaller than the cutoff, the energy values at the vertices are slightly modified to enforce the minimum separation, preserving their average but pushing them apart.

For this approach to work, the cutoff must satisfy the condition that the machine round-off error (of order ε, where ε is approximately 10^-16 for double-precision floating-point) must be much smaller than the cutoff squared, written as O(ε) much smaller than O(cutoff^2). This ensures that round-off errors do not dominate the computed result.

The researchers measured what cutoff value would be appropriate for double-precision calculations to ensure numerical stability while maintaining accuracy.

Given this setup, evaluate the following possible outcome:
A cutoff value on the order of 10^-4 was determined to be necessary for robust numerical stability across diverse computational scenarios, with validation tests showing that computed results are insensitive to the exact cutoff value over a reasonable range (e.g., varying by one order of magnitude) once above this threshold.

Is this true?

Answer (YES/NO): NO